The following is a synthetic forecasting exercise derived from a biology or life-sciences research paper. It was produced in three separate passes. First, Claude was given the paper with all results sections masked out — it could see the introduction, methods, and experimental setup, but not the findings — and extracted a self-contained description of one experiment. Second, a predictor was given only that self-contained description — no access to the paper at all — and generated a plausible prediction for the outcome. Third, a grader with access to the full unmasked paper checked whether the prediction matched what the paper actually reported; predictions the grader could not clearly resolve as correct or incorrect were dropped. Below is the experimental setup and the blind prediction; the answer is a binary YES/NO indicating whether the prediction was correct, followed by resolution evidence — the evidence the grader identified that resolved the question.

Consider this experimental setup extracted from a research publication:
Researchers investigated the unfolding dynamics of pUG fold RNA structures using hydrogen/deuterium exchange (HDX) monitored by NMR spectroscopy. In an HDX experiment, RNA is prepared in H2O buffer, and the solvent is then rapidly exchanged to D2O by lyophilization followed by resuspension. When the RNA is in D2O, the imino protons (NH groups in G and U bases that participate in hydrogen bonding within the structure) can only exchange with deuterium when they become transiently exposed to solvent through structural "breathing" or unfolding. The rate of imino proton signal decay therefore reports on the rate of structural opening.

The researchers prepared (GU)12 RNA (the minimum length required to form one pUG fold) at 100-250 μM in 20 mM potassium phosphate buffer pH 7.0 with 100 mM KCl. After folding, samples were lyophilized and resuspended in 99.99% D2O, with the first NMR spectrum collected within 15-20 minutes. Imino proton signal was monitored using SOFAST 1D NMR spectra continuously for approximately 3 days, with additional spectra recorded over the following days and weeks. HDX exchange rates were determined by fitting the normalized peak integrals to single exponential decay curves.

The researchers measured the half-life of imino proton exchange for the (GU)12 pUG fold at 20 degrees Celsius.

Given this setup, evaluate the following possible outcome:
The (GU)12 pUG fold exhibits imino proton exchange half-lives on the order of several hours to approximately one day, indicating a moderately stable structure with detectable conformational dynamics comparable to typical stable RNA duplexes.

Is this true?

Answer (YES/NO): NO